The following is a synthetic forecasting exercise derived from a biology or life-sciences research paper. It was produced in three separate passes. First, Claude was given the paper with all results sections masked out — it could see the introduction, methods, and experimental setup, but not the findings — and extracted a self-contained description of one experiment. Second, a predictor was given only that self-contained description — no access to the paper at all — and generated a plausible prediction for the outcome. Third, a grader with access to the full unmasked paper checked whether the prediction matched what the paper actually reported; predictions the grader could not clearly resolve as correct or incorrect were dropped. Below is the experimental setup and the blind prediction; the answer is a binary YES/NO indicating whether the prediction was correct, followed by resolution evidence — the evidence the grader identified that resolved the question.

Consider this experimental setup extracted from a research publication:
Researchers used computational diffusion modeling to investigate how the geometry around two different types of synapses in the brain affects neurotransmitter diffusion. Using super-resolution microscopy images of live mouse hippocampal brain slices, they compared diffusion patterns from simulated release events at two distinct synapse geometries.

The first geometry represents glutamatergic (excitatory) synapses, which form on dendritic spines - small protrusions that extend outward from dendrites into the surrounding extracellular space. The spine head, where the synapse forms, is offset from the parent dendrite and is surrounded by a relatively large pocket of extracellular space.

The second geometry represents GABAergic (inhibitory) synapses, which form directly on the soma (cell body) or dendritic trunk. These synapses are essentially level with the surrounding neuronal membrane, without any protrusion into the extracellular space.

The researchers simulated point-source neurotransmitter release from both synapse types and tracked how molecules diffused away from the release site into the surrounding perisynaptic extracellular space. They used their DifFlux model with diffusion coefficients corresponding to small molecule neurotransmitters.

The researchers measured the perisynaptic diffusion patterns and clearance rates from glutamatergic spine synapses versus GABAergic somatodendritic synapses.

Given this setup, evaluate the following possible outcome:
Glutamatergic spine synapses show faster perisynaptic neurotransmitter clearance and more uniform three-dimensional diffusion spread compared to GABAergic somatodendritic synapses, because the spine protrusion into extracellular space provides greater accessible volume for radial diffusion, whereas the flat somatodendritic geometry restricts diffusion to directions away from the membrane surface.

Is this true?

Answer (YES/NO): NO